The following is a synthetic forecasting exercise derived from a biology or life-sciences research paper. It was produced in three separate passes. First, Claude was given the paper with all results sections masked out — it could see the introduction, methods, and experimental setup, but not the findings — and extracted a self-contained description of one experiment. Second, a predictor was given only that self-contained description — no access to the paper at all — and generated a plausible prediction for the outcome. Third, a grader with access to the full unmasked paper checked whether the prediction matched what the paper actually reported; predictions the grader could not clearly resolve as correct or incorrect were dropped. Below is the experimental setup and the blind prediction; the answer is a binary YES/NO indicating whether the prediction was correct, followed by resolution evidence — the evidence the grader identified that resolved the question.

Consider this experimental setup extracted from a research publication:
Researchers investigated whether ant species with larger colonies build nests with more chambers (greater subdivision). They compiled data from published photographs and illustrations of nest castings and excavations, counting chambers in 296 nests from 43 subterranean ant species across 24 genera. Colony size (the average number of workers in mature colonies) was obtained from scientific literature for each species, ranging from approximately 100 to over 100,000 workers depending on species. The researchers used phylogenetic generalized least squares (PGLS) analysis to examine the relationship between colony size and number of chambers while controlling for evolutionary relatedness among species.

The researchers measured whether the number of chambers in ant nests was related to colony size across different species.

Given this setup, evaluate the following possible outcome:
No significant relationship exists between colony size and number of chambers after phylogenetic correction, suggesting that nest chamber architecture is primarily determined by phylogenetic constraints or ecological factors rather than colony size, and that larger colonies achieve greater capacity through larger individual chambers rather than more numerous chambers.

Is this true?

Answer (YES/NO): NO